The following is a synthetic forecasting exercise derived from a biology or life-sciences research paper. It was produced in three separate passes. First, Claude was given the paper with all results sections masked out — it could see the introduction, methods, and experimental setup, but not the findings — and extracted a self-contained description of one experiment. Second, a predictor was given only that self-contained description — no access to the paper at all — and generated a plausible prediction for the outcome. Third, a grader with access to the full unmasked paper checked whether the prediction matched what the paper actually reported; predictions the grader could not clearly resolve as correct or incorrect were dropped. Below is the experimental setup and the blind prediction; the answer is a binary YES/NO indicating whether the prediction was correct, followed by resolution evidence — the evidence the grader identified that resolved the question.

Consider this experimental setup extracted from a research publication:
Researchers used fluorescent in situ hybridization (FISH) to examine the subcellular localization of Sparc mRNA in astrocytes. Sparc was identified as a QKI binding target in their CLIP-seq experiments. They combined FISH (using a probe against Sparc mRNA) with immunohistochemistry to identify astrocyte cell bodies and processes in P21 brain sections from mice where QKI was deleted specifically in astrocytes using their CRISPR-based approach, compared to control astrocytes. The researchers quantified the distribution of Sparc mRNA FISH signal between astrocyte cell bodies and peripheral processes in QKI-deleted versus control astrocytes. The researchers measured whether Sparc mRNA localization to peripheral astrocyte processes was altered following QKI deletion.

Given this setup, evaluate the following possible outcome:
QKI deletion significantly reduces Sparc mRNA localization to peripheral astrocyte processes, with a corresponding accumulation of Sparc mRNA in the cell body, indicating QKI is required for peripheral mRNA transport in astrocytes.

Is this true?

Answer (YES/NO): NO